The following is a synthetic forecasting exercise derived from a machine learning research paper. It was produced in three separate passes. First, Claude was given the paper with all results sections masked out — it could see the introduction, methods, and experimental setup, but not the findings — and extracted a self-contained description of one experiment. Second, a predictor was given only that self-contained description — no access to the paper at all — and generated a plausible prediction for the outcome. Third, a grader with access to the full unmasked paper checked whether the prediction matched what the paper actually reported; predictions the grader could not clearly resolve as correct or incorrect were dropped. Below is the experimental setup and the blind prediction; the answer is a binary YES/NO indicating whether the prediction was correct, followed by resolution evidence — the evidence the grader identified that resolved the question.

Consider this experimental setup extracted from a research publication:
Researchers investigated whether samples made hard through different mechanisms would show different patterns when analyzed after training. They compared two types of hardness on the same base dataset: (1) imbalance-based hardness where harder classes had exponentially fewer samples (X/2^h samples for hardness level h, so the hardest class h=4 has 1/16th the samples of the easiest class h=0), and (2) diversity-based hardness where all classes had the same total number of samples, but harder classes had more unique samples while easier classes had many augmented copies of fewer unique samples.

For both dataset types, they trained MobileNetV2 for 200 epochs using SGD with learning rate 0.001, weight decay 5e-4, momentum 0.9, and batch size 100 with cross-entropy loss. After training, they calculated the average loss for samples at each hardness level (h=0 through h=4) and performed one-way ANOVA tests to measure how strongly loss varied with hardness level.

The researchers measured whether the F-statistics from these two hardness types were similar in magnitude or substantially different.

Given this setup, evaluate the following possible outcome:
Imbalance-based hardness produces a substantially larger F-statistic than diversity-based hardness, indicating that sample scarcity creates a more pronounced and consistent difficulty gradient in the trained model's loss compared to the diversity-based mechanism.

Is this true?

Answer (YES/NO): YES